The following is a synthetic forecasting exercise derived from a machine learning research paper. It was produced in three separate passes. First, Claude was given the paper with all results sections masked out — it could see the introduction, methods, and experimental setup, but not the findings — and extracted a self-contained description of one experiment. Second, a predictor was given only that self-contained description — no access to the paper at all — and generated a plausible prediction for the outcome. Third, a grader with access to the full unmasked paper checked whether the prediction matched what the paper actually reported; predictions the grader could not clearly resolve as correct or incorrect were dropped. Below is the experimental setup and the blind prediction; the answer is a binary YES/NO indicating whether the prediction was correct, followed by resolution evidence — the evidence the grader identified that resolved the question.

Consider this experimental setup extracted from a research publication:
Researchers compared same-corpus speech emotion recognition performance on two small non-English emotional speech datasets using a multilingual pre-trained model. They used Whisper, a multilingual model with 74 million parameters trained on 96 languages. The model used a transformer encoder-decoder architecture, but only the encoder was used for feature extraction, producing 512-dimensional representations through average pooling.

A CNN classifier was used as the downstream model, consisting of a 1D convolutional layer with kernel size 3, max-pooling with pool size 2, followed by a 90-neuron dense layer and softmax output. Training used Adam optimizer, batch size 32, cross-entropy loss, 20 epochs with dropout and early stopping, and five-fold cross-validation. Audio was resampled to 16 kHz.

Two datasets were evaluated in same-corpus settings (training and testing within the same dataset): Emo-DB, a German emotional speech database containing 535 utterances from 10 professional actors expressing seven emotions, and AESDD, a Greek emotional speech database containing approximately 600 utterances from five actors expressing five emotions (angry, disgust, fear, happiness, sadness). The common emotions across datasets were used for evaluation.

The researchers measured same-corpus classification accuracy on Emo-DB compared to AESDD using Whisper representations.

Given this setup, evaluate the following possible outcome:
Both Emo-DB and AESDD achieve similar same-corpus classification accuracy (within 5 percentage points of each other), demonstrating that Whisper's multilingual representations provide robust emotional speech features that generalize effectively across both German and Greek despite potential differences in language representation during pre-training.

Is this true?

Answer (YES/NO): NO